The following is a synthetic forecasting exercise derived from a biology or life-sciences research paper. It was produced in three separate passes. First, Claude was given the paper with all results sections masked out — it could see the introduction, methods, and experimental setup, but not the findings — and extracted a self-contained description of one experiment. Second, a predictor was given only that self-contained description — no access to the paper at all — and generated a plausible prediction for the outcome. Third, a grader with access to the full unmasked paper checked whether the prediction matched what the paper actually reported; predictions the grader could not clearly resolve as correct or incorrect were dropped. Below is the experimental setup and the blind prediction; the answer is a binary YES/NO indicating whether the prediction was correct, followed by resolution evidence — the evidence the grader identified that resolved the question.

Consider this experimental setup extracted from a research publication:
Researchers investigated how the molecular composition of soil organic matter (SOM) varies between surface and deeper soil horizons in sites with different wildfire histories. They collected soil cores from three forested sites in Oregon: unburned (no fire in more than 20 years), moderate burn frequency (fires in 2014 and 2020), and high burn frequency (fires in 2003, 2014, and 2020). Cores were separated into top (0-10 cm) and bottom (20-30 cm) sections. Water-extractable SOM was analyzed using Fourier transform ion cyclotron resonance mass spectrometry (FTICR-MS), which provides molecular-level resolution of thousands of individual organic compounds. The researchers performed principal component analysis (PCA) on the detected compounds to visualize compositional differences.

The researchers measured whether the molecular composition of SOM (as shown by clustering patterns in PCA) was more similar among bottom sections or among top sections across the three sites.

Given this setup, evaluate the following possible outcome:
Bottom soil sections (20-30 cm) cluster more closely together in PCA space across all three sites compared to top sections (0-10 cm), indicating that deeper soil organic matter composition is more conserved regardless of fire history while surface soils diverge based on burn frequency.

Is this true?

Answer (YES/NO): YES